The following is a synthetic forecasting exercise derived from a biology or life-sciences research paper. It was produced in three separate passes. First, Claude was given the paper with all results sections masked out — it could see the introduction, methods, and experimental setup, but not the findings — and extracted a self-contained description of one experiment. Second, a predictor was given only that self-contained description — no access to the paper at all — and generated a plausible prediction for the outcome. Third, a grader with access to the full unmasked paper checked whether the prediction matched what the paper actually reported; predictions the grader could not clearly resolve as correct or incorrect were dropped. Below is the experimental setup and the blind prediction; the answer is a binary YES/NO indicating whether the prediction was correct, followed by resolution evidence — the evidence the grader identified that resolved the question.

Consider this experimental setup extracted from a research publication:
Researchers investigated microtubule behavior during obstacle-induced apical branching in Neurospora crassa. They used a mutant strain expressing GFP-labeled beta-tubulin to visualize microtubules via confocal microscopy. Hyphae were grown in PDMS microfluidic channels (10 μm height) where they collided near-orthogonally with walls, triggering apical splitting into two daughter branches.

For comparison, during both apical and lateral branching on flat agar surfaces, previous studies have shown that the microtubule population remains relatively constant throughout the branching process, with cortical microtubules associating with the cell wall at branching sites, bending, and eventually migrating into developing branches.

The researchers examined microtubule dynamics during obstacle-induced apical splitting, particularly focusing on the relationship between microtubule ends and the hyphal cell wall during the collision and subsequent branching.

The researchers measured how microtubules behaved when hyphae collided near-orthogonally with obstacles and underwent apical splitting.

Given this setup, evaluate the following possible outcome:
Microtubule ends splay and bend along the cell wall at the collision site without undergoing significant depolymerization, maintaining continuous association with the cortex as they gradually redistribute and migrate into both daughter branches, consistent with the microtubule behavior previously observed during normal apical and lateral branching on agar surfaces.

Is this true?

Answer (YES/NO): NO